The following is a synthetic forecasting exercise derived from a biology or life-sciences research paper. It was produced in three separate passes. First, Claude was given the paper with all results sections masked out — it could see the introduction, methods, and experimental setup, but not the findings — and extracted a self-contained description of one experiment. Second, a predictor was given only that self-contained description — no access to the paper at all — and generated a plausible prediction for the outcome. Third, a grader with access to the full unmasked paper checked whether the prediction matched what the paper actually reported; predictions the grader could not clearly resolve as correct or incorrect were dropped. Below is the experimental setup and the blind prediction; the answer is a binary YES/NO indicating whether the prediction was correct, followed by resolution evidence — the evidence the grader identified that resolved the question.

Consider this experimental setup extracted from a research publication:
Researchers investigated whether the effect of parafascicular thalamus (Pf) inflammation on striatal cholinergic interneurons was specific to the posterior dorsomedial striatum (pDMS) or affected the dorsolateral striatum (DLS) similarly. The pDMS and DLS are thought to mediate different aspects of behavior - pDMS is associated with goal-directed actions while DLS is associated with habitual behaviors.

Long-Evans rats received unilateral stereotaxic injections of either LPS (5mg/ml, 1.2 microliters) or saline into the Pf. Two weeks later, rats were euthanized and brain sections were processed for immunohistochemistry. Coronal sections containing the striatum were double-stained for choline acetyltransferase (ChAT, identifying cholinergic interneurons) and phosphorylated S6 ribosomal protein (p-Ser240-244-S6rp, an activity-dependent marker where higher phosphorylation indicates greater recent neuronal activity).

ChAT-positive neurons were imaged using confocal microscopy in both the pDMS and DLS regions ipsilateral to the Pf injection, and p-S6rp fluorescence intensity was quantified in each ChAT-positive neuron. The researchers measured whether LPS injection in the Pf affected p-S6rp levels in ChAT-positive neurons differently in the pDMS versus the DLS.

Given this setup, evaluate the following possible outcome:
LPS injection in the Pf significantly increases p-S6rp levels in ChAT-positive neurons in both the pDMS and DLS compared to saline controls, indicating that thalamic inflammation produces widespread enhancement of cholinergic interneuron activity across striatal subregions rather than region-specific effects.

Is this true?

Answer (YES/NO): NO